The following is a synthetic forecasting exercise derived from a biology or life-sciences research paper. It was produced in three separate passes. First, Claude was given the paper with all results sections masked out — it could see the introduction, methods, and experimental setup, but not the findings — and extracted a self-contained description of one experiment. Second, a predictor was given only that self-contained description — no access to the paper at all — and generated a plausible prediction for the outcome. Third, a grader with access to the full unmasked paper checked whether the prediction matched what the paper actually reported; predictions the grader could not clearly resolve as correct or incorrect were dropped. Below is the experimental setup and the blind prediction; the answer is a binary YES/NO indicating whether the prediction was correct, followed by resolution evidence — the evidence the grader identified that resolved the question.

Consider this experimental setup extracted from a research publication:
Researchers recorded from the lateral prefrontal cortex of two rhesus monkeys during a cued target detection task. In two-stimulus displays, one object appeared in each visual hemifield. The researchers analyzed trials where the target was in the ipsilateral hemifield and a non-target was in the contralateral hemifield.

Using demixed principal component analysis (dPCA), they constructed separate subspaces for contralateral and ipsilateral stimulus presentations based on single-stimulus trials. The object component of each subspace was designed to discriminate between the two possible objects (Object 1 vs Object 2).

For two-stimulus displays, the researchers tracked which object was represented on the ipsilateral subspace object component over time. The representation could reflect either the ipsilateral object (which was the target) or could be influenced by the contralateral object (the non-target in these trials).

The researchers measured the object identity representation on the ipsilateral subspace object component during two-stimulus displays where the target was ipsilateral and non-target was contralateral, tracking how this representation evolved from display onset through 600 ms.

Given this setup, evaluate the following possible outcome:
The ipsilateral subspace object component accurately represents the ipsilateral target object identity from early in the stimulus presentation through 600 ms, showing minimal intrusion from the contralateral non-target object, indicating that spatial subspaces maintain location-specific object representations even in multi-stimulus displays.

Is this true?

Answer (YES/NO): NO